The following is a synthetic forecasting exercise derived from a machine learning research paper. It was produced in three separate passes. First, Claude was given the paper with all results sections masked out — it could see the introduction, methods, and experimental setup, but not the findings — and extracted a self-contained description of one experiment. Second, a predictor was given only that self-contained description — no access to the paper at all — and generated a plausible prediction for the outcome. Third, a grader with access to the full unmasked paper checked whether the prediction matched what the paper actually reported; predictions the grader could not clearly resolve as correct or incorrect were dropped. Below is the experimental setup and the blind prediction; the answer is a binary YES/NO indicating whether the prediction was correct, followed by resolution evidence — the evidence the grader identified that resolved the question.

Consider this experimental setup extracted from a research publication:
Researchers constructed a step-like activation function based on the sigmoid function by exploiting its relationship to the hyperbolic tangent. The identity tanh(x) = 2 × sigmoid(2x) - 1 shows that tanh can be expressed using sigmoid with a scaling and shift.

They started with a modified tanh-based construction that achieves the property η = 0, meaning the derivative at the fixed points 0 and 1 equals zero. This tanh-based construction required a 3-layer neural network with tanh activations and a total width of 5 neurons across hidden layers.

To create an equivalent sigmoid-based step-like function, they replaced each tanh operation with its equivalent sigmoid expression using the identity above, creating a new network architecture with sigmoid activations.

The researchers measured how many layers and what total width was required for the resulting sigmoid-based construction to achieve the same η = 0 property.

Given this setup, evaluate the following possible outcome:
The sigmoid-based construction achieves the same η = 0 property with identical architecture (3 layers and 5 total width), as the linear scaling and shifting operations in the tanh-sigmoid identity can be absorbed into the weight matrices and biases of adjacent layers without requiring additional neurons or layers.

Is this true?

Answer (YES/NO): NO